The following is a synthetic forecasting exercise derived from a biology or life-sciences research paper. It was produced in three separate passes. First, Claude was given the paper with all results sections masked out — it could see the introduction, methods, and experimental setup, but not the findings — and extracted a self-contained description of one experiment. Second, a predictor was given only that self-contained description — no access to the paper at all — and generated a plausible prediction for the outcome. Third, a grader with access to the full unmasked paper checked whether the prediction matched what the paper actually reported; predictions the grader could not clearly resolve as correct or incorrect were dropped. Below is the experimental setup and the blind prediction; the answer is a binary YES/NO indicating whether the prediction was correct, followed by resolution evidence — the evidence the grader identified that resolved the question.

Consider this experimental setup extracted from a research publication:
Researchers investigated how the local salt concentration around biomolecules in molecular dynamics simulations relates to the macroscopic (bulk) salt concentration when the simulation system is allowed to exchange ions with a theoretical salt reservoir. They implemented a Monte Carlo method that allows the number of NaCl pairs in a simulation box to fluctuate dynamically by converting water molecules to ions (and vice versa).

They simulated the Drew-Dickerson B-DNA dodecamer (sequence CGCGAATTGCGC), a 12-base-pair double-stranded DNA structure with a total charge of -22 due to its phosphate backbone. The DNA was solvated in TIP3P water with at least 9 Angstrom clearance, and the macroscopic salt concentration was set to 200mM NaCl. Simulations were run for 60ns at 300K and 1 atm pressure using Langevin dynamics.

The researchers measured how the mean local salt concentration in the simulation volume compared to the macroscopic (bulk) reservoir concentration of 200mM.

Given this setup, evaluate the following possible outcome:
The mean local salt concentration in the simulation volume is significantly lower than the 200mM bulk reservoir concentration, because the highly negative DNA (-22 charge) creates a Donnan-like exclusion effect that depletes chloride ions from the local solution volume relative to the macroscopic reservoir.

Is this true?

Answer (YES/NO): YES